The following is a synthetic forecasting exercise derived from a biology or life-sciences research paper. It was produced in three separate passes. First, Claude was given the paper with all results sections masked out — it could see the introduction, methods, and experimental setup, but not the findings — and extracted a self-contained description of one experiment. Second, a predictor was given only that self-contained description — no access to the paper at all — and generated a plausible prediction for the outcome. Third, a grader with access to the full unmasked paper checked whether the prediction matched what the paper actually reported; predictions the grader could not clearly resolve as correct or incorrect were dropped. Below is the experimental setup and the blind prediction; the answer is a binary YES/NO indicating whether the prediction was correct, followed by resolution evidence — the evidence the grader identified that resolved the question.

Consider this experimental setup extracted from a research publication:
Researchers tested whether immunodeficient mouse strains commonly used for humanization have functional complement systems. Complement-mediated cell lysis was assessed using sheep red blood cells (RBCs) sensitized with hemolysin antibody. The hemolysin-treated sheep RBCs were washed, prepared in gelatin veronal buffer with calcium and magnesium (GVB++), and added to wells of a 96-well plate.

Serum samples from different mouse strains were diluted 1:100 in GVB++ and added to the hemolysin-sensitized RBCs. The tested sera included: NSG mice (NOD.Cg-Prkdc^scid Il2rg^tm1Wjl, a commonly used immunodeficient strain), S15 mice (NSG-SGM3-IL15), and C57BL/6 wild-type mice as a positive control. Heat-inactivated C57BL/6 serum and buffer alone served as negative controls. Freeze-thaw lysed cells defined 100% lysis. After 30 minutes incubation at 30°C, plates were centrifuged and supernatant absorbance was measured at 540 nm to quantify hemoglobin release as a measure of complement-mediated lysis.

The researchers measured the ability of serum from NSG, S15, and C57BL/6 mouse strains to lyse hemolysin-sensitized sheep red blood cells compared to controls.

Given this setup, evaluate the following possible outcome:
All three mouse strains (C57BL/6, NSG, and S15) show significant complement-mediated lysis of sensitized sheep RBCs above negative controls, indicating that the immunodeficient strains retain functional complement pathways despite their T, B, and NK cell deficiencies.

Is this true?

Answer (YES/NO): NO